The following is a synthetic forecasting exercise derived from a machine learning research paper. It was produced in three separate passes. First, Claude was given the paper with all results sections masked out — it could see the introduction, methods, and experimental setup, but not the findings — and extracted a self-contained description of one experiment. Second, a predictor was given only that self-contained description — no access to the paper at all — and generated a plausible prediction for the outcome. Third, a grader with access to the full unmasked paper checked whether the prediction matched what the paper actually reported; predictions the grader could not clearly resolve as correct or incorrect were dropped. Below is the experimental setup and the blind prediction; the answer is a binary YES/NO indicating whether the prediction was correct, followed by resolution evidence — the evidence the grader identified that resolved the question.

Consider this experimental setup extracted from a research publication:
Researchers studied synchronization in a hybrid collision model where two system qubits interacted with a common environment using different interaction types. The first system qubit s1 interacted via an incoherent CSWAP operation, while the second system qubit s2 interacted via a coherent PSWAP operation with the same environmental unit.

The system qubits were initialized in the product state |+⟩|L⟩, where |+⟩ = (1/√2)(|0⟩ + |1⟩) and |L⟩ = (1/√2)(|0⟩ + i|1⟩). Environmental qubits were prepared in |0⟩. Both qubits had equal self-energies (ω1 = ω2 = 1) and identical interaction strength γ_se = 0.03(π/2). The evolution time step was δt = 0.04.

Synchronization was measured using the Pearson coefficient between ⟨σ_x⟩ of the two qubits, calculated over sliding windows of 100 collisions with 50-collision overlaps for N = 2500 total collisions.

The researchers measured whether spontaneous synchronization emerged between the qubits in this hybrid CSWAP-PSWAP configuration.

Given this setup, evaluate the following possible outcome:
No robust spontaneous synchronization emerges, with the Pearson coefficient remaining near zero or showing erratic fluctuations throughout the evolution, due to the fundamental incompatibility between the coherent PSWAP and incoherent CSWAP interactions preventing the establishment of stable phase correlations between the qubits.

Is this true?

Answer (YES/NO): YES